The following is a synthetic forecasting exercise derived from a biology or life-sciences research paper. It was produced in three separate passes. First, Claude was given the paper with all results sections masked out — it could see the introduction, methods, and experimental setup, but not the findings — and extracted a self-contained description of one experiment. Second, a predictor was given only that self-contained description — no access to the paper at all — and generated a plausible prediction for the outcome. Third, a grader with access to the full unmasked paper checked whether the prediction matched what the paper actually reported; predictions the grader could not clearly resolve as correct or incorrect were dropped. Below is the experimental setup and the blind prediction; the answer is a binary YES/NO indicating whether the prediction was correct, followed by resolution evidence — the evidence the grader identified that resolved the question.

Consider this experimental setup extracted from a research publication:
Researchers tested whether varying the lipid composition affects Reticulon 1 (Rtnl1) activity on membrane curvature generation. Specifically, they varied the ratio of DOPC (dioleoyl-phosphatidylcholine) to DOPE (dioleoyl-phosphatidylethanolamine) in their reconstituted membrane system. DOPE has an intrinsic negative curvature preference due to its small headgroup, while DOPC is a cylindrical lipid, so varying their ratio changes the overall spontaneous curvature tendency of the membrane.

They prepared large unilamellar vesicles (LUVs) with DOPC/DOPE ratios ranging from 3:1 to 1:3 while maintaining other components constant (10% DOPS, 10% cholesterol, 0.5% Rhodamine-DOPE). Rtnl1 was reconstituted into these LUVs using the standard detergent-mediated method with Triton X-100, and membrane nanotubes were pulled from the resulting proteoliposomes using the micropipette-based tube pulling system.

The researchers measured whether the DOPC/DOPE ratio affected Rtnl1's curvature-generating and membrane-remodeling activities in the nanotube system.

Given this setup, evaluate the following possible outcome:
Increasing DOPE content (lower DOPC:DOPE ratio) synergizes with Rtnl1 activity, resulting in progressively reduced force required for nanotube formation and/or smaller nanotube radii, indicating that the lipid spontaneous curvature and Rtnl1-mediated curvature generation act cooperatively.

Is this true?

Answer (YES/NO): NO